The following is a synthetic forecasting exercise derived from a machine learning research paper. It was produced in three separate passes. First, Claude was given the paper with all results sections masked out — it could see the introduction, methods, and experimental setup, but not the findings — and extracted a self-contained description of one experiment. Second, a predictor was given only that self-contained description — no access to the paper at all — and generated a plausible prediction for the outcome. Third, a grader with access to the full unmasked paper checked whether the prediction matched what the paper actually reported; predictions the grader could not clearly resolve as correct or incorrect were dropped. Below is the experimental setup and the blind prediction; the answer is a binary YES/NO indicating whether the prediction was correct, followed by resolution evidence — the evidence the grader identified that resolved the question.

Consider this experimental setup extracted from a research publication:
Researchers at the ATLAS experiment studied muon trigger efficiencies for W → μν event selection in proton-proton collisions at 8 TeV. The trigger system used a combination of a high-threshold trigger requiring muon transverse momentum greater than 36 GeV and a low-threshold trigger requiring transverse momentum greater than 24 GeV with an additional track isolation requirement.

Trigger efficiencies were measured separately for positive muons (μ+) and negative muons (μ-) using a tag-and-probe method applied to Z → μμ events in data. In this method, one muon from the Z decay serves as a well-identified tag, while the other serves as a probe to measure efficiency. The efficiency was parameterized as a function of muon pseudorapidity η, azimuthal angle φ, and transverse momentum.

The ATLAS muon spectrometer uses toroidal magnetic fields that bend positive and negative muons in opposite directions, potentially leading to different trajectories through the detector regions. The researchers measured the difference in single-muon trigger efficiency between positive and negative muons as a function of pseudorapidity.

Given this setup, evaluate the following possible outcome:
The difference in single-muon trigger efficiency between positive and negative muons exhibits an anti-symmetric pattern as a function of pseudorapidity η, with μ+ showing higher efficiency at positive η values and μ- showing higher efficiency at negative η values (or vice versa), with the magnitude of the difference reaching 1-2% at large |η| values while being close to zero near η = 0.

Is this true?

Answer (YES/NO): NO